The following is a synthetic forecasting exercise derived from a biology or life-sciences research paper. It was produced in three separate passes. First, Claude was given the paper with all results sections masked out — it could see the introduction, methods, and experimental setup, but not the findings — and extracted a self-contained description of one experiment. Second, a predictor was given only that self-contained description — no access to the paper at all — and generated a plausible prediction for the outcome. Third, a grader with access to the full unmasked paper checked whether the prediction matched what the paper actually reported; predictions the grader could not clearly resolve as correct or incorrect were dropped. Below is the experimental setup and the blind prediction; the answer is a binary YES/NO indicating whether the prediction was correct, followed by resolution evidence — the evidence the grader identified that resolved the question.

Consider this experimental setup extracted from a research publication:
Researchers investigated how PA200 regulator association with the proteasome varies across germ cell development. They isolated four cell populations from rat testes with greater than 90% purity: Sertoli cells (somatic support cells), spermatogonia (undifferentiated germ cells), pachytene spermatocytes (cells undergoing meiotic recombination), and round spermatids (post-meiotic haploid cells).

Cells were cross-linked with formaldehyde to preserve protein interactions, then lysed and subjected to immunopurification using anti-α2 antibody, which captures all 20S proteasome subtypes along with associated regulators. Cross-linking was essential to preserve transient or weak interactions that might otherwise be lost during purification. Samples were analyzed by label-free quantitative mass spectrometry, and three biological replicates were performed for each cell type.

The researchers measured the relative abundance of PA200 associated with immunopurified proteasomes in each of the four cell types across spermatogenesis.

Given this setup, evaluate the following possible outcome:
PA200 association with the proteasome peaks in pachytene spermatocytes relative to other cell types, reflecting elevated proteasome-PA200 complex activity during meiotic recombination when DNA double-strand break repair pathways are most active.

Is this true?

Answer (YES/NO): YES